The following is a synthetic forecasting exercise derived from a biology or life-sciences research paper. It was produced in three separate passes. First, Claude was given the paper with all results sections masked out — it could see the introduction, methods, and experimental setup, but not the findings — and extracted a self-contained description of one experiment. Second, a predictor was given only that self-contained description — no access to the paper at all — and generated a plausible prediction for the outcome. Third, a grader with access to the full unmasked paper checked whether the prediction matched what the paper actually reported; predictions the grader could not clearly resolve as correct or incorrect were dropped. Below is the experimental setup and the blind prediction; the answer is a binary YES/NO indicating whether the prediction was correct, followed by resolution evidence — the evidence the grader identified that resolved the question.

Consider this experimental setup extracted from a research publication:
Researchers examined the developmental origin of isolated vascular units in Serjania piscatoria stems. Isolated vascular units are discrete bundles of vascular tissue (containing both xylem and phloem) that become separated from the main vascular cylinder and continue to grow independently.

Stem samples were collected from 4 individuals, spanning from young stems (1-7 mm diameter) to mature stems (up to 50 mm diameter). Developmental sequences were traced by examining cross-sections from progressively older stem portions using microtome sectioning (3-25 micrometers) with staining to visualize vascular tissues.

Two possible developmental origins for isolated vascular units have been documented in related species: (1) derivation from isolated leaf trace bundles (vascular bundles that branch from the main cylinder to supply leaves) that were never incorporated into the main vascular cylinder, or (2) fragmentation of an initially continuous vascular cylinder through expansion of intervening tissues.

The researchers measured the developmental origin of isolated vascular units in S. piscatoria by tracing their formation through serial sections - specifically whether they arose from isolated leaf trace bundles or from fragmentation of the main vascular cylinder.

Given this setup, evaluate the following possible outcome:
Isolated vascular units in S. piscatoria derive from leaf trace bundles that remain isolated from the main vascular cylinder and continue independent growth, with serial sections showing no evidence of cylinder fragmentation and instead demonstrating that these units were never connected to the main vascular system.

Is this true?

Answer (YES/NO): YES